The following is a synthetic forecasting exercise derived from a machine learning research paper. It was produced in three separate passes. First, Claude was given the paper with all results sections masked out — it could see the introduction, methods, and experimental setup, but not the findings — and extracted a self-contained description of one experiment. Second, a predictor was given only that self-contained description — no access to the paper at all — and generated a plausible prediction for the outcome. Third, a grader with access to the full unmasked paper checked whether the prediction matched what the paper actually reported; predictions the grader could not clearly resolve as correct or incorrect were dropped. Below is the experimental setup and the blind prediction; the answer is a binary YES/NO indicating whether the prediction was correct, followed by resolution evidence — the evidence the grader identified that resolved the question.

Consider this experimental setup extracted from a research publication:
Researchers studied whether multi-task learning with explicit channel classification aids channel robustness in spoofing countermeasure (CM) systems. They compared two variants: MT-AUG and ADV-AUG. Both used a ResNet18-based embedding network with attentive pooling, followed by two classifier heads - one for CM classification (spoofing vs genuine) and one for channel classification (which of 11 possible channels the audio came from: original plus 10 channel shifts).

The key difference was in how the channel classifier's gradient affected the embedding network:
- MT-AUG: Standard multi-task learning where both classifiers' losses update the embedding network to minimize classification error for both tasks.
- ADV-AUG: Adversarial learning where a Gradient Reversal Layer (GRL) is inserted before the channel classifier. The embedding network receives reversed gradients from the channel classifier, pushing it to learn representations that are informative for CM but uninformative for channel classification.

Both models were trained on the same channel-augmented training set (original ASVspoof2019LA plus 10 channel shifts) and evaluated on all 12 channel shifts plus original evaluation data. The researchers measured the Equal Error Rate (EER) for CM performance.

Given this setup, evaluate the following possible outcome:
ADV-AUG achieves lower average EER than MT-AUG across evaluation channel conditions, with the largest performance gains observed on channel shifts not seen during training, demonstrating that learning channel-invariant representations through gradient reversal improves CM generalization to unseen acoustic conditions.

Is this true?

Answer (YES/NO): NO